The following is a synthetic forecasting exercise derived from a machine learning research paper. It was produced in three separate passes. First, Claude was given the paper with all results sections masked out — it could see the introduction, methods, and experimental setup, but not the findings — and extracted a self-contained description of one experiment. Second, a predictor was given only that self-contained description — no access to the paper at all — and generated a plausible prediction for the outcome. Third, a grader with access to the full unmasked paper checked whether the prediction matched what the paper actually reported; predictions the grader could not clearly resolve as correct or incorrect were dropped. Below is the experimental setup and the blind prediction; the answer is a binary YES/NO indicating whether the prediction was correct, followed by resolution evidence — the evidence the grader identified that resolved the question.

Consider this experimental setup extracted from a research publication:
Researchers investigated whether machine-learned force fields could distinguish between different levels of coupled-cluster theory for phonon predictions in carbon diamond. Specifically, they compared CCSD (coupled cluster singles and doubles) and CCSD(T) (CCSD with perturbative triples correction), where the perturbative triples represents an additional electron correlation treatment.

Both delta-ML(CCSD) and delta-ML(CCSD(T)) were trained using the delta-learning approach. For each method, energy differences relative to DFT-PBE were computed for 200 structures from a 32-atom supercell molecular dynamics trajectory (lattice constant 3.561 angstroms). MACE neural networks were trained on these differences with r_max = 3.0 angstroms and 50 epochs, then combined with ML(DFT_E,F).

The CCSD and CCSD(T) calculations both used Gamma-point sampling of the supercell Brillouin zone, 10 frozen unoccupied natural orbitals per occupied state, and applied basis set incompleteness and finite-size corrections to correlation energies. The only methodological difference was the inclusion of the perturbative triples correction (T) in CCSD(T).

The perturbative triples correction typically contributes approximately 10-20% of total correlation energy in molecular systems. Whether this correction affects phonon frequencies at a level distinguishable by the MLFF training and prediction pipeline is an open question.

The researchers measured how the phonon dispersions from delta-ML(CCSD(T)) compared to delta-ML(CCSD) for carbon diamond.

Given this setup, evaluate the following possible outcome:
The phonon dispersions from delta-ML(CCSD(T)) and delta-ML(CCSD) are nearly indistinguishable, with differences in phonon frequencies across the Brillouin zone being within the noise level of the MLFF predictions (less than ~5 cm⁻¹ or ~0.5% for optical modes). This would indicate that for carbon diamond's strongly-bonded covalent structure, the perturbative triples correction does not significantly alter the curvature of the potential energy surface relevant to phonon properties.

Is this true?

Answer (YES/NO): NO